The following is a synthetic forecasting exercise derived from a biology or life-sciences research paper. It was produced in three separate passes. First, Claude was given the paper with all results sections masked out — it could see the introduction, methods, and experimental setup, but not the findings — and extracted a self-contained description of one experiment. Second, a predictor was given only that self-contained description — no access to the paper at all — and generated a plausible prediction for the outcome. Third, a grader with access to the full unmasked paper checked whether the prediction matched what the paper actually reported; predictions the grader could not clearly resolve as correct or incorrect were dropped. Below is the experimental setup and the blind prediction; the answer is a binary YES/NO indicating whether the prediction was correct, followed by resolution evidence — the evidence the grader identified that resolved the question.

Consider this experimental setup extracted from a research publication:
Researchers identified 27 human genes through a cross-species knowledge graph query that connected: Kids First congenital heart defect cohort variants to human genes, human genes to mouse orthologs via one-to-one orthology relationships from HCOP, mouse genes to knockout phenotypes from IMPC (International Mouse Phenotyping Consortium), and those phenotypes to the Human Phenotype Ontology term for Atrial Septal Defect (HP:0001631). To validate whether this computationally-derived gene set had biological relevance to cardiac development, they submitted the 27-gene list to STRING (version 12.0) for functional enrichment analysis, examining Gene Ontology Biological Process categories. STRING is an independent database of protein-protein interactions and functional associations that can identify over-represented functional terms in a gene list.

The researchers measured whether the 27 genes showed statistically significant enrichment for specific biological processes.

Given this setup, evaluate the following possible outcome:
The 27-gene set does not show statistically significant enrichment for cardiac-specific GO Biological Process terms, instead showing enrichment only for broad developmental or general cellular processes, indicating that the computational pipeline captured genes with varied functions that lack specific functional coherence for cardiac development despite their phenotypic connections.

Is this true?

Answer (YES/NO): NO